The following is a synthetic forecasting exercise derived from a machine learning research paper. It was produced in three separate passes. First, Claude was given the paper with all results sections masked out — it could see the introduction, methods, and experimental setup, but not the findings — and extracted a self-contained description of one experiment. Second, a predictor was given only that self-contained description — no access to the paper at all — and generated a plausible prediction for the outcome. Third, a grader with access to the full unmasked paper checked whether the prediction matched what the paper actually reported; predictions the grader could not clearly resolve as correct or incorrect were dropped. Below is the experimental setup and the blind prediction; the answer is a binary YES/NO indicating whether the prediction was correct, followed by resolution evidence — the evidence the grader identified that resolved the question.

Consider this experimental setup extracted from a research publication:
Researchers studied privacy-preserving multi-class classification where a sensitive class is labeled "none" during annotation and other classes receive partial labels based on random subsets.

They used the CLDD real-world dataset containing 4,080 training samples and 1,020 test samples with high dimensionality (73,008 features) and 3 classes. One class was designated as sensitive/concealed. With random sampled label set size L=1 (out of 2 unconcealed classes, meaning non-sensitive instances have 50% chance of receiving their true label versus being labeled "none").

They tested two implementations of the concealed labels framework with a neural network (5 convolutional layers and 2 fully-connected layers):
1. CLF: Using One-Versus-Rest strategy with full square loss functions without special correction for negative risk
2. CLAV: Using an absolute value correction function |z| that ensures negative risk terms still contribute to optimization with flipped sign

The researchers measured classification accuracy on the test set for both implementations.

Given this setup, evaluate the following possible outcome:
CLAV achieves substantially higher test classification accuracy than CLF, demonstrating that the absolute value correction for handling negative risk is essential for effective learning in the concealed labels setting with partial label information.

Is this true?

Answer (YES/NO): YES